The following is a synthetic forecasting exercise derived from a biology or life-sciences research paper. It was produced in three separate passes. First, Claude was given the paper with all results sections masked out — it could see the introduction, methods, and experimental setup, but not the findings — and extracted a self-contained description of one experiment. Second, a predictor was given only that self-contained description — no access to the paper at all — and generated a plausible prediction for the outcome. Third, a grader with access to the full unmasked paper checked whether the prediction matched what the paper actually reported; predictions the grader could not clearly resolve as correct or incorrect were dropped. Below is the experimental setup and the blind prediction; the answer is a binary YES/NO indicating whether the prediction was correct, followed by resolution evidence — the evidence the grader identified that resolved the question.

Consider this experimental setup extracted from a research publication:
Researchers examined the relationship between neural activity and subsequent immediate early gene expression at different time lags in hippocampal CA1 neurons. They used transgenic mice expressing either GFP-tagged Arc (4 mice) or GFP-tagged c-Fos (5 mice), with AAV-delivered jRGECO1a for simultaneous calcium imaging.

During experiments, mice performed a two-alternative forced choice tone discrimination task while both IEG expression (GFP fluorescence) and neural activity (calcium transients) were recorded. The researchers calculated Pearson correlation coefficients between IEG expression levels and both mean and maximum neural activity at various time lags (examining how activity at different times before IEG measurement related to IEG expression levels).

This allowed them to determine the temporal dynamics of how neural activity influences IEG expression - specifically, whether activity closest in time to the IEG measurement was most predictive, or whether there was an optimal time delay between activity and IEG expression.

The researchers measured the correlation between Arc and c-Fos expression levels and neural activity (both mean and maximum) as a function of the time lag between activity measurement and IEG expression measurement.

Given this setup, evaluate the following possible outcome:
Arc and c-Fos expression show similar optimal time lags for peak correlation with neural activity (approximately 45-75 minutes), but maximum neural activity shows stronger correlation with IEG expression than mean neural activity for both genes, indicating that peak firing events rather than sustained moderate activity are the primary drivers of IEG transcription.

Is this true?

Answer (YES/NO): NO